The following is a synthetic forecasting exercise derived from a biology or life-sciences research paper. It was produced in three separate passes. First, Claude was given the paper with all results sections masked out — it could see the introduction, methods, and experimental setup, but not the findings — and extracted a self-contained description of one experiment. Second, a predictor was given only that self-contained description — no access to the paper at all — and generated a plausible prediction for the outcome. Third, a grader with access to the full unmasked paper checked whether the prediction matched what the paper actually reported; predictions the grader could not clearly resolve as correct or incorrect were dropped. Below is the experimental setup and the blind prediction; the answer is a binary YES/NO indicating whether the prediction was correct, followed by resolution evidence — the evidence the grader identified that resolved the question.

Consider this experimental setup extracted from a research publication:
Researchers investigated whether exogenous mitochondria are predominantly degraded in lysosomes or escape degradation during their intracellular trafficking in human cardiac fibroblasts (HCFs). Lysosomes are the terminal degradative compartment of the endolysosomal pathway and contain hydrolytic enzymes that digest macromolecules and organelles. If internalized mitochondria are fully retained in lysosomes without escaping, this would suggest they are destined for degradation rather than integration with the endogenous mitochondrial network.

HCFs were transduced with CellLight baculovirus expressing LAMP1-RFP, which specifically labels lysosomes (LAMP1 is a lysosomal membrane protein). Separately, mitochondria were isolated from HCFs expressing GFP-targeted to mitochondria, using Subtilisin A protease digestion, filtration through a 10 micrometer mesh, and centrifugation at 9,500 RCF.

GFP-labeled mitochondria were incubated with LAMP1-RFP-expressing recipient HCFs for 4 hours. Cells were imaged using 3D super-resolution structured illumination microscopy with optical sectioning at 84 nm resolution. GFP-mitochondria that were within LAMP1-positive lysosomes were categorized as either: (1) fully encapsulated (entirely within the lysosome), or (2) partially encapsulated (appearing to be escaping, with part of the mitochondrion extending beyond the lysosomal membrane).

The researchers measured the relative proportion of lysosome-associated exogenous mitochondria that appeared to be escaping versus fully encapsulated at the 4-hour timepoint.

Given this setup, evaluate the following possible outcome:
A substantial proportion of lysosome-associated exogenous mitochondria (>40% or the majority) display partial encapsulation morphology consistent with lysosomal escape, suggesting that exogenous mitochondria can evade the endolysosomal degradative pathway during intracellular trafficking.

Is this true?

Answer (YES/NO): YES